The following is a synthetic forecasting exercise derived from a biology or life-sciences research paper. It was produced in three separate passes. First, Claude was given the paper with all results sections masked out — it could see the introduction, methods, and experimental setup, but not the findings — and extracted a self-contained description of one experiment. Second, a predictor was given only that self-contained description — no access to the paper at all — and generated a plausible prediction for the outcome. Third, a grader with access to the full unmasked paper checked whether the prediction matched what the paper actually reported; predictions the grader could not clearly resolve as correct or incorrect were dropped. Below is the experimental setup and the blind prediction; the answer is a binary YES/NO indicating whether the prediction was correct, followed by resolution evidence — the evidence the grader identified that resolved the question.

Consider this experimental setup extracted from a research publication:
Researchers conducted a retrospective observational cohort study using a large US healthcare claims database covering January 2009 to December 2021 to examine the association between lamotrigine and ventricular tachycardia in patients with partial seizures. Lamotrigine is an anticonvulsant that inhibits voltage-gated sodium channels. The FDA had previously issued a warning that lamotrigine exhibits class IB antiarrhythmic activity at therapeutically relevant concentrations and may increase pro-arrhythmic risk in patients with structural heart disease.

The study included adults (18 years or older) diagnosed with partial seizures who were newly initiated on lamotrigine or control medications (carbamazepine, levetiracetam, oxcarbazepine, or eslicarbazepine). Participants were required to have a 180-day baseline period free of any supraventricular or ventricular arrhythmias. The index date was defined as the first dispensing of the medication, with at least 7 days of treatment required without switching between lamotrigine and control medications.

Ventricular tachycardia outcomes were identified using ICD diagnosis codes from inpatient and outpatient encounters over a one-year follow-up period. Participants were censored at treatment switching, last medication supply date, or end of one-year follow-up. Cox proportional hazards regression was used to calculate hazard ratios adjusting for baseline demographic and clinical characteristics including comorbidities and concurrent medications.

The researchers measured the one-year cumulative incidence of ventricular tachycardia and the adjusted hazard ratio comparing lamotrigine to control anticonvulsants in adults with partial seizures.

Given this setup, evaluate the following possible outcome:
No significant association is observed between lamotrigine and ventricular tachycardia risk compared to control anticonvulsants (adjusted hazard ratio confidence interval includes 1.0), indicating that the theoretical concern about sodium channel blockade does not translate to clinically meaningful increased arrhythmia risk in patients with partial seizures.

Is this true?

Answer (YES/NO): YES